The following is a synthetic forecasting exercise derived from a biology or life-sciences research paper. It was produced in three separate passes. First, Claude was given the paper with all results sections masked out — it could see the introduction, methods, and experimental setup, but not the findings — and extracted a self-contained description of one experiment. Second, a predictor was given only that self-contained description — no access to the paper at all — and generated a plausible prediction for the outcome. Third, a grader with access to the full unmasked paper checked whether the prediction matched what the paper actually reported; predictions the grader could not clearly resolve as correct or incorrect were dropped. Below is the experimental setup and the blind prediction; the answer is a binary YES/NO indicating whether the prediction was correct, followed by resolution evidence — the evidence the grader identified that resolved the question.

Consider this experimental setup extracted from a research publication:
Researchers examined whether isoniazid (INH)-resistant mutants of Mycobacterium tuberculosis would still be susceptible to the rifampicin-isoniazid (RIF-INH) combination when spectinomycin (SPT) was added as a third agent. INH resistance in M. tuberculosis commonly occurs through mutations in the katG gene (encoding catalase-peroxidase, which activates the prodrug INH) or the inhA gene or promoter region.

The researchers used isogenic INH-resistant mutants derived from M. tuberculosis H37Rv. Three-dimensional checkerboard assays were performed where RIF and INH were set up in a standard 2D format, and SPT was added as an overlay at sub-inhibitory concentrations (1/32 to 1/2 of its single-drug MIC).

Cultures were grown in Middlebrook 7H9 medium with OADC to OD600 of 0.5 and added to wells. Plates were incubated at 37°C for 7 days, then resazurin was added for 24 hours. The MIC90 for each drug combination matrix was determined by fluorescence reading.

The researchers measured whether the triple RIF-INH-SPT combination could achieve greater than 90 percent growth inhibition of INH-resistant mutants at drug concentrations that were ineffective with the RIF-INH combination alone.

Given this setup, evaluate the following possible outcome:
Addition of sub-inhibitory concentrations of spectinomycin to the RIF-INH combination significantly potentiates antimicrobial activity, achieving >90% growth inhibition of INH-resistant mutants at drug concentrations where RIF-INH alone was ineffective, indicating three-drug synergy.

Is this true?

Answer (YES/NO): NO